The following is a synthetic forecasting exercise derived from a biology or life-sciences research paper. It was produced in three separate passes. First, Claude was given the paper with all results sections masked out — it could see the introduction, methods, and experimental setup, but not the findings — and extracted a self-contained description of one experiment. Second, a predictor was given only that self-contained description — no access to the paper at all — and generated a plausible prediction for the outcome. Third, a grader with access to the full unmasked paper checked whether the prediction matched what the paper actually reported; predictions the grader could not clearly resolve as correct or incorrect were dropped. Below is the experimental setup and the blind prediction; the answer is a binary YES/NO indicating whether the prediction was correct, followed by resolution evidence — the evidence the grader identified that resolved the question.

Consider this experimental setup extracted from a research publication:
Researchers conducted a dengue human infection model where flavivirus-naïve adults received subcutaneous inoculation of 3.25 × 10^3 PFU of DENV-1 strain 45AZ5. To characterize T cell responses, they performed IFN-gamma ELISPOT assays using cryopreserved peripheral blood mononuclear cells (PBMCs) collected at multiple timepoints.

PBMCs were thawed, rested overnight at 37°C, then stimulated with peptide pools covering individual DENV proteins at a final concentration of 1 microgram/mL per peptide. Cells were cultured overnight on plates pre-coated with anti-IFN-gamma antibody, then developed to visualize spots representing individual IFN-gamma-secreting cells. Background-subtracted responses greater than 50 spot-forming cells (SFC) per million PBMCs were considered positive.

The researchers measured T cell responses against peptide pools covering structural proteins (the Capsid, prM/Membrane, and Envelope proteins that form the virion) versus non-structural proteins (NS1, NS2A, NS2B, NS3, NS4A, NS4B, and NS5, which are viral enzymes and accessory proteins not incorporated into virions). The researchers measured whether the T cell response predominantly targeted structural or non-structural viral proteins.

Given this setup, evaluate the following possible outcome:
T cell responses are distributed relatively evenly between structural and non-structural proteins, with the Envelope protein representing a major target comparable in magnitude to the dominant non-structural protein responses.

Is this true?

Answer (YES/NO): NO